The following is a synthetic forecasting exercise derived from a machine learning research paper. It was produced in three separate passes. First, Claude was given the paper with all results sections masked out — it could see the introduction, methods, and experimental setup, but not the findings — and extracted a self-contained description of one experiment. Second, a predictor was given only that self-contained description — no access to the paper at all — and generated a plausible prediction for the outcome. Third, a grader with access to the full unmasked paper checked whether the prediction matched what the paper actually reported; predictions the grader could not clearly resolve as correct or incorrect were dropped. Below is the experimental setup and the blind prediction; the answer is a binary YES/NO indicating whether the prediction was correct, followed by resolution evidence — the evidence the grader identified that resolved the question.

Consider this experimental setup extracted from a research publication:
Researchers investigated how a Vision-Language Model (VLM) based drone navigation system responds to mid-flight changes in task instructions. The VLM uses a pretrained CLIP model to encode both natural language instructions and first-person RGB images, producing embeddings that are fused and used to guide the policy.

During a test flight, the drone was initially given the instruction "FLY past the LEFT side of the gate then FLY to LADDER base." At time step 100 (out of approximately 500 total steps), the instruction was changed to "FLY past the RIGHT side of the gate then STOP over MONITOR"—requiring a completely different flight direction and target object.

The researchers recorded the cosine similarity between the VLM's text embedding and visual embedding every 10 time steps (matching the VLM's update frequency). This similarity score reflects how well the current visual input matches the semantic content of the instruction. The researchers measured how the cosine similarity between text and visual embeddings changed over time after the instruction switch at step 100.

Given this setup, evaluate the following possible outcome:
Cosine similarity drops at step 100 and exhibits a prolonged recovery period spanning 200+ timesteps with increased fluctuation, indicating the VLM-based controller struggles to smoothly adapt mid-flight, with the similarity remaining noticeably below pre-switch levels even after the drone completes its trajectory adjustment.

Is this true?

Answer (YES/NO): NO